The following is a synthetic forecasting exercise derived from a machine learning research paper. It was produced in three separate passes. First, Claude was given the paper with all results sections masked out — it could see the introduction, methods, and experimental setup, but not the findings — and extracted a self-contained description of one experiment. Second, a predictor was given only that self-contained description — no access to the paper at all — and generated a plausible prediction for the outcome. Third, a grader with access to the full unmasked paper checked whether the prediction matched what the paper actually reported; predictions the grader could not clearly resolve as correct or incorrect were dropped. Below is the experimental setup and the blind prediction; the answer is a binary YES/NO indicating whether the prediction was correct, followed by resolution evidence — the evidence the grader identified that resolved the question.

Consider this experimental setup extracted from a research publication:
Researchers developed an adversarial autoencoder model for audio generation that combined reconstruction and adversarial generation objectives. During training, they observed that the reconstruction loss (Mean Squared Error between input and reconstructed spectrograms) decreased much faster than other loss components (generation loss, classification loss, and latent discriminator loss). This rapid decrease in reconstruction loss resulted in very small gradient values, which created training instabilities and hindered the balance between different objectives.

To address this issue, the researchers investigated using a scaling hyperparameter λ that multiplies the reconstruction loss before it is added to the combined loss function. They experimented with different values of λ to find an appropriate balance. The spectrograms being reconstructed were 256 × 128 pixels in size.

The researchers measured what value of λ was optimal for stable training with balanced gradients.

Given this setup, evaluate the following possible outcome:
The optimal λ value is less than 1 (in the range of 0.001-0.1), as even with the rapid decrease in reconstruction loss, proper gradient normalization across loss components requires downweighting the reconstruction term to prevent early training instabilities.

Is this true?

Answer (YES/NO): NO